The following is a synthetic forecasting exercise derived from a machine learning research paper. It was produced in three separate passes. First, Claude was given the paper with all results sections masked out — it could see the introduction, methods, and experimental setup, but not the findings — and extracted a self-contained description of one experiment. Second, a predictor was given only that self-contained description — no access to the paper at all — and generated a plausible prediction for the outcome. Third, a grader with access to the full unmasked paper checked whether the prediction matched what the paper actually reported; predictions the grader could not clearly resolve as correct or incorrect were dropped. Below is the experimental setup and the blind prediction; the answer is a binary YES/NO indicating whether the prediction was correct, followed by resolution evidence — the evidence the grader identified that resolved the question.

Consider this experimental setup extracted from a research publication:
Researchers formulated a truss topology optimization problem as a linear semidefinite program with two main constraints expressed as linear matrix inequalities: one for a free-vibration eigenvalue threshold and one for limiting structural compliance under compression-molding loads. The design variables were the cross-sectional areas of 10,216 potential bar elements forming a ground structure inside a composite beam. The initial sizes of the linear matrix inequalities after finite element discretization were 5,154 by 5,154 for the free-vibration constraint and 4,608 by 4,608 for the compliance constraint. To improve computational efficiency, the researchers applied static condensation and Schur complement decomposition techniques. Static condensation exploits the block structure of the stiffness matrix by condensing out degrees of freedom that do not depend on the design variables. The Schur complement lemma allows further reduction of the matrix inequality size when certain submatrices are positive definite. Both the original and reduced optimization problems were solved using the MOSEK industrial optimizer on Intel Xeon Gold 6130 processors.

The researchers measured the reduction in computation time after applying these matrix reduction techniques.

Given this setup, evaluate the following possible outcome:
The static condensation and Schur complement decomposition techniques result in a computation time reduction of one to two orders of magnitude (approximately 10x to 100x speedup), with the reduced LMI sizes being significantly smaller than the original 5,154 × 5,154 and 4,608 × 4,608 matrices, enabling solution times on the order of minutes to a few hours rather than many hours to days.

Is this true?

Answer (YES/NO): NO